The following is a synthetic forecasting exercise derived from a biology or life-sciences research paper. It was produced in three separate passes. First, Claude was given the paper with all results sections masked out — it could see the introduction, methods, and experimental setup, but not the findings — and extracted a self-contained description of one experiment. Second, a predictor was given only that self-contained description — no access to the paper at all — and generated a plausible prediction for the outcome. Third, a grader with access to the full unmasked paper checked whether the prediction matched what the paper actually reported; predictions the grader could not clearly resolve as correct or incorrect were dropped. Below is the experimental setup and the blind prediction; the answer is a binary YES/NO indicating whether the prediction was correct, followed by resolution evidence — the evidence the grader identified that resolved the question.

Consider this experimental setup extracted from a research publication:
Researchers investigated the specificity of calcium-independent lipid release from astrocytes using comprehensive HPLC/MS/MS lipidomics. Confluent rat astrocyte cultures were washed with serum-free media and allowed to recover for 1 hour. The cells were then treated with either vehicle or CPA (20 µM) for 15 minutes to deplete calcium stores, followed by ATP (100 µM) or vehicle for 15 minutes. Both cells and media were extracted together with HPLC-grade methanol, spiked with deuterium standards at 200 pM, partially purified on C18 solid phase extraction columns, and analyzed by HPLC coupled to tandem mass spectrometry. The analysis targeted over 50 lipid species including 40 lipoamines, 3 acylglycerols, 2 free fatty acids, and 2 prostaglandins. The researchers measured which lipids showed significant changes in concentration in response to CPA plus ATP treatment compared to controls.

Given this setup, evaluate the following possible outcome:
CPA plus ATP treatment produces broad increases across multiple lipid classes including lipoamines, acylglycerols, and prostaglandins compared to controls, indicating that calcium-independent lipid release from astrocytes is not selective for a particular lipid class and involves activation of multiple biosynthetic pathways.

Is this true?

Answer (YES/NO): NO